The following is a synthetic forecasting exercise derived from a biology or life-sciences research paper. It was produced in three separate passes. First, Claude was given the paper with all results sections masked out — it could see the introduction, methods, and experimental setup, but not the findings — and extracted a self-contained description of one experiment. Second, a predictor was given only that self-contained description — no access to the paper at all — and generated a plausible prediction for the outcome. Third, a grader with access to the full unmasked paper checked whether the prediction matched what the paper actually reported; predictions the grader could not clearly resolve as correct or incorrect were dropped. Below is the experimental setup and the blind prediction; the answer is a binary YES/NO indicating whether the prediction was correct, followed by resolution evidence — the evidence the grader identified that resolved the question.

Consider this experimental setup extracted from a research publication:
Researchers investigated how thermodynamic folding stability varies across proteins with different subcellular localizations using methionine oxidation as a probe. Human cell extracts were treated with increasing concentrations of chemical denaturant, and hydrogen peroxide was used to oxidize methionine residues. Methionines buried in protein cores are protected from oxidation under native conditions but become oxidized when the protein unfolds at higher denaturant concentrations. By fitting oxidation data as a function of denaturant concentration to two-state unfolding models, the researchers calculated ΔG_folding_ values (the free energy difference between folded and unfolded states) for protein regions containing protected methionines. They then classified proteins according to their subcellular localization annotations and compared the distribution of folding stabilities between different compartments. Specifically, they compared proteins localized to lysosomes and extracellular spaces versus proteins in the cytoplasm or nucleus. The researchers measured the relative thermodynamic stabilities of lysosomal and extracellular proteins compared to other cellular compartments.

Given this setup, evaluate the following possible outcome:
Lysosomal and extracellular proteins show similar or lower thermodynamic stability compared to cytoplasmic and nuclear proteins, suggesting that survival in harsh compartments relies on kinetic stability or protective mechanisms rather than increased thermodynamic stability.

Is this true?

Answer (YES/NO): NO